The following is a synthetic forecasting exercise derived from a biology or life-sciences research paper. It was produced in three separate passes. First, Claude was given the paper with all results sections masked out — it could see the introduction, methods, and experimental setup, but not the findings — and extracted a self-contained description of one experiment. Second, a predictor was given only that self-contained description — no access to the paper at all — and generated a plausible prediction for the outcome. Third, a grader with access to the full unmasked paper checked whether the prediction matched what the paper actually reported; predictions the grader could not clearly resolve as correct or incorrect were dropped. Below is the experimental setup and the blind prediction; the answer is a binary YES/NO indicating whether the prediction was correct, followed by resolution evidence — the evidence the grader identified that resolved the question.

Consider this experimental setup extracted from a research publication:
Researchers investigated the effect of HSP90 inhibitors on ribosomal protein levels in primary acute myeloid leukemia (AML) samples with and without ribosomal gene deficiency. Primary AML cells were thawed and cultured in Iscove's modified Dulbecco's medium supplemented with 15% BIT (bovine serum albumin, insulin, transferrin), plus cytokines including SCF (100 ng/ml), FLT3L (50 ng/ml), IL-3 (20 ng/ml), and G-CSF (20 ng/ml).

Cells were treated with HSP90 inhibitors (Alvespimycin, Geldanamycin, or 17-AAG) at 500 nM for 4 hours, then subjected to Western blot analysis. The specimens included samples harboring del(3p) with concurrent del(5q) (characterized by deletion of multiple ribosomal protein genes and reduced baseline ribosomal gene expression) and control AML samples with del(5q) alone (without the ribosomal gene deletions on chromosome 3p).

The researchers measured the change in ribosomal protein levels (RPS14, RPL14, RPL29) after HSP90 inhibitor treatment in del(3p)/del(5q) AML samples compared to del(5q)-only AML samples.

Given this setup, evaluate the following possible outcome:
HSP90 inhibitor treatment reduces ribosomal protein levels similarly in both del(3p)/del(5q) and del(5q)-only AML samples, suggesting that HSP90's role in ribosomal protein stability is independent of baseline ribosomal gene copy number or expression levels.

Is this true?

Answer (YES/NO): NO